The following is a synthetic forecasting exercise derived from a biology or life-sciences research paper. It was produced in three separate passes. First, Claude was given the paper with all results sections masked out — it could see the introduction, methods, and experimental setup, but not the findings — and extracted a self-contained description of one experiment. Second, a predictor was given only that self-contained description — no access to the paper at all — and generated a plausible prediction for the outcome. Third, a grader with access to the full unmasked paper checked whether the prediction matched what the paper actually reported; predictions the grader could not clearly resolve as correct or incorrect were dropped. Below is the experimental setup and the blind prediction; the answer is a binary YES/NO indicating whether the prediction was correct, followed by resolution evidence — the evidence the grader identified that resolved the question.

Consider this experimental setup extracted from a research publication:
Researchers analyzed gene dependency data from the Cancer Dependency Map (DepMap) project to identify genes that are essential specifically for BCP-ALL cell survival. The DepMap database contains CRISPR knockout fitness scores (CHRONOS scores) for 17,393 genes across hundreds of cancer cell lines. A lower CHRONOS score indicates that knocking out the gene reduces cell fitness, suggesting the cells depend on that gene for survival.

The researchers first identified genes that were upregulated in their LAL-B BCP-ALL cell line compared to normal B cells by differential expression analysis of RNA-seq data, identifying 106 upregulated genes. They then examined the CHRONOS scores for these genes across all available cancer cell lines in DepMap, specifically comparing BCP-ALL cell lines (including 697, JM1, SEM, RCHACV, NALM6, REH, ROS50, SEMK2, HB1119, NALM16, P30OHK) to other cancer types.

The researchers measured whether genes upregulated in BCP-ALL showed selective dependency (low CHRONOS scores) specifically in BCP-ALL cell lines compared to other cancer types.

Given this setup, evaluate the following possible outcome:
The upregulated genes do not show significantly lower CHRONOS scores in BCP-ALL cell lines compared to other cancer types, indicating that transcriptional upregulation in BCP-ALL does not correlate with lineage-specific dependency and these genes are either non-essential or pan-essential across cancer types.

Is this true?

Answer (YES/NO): NO